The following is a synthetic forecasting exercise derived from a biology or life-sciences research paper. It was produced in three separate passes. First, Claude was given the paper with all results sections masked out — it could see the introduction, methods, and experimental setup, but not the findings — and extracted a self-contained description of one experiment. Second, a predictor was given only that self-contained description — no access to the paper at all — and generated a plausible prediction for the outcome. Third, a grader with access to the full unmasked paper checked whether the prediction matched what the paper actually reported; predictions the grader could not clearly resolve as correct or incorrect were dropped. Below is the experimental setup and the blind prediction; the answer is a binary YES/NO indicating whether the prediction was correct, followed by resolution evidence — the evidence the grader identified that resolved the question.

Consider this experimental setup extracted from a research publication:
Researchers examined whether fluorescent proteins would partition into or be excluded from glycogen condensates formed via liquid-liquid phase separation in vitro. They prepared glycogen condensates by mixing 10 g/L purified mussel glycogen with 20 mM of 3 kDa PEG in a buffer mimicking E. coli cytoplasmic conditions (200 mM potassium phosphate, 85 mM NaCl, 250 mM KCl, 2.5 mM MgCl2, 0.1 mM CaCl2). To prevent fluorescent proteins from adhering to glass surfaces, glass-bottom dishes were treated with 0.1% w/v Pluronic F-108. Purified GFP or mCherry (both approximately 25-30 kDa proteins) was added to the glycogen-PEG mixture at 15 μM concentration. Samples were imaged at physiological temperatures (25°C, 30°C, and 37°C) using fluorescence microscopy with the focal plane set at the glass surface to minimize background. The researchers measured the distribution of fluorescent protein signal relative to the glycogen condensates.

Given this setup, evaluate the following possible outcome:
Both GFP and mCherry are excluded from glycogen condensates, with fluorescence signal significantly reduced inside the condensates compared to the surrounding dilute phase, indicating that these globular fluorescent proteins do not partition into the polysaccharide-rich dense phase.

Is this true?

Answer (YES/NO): YES